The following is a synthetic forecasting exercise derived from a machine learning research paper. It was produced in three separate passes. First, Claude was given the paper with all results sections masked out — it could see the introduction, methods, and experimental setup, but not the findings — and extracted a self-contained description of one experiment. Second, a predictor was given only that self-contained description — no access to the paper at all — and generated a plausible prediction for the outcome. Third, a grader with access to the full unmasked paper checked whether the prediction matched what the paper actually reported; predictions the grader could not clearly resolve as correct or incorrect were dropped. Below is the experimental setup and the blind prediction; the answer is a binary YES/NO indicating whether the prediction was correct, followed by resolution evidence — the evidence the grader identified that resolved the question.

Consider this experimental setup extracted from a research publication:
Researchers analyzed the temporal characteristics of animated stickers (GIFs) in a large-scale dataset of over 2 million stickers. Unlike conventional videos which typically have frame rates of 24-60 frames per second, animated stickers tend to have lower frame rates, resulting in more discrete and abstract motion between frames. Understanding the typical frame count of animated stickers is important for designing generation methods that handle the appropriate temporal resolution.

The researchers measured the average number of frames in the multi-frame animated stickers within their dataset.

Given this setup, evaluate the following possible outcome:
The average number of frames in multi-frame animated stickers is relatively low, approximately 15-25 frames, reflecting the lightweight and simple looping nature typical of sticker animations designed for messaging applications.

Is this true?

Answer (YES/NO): YES